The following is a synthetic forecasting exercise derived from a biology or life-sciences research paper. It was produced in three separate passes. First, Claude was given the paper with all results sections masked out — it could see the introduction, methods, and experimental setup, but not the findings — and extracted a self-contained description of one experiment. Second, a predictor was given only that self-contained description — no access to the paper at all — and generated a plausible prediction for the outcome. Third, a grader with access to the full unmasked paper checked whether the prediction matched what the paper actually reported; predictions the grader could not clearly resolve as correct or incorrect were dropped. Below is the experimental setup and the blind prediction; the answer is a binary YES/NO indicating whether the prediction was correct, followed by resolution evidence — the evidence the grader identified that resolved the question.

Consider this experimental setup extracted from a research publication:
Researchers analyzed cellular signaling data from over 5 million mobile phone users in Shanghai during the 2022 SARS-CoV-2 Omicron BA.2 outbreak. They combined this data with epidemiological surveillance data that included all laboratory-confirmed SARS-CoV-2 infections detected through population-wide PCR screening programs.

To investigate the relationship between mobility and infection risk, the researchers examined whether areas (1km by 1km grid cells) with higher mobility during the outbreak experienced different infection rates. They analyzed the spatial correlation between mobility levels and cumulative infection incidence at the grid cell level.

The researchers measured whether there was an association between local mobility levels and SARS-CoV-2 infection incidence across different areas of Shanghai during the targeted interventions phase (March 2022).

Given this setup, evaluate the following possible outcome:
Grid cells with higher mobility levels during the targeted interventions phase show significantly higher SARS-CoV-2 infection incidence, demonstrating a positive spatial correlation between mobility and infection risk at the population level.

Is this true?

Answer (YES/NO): NO